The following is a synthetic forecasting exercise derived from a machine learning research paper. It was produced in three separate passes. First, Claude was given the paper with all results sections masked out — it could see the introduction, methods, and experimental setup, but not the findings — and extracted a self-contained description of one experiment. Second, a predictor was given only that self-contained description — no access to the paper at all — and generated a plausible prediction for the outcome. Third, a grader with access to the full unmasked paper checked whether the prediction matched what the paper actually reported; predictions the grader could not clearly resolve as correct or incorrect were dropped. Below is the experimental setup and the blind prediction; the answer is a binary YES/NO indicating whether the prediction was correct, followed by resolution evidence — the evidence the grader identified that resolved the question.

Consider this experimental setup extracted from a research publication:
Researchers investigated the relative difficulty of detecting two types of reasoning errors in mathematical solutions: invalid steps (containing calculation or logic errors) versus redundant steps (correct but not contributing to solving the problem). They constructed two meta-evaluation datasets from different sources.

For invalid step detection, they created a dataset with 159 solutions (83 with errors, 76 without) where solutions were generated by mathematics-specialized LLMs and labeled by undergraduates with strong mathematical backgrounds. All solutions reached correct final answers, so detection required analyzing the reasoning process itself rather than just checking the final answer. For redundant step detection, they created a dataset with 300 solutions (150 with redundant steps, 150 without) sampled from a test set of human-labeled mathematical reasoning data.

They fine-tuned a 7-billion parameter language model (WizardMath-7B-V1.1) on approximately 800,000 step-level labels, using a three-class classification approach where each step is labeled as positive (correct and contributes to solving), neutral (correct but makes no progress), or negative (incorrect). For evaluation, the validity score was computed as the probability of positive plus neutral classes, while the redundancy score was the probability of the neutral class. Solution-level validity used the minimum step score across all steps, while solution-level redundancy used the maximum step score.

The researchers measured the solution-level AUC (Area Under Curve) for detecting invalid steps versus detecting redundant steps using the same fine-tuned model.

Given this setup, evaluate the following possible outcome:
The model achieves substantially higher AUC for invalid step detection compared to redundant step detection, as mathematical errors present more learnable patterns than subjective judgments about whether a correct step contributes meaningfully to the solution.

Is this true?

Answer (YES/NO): YES